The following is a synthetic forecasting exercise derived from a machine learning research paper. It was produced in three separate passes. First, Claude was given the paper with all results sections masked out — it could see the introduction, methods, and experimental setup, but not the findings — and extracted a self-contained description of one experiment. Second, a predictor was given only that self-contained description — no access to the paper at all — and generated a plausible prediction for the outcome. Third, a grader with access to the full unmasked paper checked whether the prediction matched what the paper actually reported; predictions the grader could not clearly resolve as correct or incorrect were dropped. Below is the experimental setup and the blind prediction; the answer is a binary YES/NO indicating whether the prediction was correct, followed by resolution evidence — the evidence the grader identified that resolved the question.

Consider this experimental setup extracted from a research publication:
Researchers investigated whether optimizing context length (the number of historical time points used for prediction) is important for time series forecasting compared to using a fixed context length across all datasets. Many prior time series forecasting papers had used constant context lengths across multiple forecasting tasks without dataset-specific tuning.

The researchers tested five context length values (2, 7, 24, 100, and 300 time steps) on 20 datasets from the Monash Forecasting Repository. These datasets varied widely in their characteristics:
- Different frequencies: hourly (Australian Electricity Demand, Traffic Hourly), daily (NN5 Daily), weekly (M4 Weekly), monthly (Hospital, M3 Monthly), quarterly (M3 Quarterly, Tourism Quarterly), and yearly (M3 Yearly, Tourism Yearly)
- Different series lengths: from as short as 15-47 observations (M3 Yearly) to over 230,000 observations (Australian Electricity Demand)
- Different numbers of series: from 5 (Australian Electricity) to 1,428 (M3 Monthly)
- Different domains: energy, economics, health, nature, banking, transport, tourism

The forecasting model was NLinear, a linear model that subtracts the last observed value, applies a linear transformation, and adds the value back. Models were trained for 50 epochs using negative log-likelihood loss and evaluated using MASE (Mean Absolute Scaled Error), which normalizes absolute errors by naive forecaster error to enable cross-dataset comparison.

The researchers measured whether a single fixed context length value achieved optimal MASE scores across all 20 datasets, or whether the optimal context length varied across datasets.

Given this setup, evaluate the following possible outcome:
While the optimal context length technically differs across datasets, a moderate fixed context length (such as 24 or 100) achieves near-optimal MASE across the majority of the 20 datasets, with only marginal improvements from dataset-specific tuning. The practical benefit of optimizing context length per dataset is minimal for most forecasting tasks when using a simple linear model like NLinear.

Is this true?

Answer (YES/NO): NO